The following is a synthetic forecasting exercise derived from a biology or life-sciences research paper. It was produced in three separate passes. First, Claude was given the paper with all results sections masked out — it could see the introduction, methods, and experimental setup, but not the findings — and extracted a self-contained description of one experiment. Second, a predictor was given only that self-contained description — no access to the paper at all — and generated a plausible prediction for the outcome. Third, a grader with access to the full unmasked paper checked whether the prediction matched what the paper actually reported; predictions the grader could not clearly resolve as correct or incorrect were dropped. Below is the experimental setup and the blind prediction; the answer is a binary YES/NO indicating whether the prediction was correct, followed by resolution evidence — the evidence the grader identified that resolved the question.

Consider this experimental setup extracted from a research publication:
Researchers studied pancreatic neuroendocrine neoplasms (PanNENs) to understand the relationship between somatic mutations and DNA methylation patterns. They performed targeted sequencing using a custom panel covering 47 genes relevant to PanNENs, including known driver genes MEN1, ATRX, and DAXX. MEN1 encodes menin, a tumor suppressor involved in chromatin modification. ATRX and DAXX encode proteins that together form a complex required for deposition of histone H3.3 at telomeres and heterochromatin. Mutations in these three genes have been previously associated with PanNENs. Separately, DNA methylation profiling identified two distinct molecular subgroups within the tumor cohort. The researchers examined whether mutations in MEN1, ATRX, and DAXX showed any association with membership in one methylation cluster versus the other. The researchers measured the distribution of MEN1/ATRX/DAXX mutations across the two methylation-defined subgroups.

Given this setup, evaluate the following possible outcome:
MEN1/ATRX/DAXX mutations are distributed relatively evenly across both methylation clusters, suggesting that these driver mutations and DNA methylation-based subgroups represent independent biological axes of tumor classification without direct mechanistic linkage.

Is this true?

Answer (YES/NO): NO